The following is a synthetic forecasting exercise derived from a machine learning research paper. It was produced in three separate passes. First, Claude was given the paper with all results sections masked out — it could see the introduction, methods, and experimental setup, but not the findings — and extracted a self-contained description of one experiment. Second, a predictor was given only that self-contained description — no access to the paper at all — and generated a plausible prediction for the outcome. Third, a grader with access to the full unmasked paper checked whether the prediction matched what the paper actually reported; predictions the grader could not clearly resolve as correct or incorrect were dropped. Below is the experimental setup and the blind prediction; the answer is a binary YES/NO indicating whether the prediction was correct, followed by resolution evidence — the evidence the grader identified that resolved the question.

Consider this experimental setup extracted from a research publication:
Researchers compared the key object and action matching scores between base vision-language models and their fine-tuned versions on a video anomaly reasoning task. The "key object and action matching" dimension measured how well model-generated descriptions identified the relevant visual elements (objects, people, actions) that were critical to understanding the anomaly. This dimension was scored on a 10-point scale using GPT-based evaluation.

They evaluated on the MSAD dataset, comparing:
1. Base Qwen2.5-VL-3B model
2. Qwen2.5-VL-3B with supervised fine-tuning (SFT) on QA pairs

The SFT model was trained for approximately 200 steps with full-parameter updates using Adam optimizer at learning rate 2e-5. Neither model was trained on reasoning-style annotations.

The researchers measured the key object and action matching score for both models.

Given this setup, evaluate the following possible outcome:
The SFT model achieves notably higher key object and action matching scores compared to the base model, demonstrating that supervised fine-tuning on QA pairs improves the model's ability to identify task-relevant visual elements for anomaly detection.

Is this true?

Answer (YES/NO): NO